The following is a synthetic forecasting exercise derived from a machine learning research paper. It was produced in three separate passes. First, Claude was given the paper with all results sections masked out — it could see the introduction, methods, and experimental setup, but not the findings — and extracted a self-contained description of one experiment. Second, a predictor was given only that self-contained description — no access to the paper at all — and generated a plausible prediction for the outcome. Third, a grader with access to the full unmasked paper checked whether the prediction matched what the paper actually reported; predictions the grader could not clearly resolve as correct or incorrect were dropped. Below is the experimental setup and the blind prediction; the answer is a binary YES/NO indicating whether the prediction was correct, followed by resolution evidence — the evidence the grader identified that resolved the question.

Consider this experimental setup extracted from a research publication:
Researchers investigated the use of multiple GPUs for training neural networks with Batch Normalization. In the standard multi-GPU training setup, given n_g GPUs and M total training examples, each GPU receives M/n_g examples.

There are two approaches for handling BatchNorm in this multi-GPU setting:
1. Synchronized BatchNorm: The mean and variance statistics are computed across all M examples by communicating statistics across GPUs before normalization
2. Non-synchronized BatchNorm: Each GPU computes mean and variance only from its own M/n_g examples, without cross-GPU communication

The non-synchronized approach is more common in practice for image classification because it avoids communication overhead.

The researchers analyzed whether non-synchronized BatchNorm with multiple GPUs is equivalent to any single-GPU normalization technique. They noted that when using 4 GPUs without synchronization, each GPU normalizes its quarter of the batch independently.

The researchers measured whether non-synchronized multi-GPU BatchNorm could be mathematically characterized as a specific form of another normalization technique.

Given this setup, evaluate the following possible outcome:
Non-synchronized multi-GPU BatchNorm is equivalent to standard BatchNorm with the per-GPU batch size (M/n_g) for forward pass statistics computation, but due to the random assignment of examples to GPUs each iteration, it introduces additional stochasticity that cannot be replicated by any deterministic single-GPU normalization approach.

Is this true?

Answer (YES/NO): NO